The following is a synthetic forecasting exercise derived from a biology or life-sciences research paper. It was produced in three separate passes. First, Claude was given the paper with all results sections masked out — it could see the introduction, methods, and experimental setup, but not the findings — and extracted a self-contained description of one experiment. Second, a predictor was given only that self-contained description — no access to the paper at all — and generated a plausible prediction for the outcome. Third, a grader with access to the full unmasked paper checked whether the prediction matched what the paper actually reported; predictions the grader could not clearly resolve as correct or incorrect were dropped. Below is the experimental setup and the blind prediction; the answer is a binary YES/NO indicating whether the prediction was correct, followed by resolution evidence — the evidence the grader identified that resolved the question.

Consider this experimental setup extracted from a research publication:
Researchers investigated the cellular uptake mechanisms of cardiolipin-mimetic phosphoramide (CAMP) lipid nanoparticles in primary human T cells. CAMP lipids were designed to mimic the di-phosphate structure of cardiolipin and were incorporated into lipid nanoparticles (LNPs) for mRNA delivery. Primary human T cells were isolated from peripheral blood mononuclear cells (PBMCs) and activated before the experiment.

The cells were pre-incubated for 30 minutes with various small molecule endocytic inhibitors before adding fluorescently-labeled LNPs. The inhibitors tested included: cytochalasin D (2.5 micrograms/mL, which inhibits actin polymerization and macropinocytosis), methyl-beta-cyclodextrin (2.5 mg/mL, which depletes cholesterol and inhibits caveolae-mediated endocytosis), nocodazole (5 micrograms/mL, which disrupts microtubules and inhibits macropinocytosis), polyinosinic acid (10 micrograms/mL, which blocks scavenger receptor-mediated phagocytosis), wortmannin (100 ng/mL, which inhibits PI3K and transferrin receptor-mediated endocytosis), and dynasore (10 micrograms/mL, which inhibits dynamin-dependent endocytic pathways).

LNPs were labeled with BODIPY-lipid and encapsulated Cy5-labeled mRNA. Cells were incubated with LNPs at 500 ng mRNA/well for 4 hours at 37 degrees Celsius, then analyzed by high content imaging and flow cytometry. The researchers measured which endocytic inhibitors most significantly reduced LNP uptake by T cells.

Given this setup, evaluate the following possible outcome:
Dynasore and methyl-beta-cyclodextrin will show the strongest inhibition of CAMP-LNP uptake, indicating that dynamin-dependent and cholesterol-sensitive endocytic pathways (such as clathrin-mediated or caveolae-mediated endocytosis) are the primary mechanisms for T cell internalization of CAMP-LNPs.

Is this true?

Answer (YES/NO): NO